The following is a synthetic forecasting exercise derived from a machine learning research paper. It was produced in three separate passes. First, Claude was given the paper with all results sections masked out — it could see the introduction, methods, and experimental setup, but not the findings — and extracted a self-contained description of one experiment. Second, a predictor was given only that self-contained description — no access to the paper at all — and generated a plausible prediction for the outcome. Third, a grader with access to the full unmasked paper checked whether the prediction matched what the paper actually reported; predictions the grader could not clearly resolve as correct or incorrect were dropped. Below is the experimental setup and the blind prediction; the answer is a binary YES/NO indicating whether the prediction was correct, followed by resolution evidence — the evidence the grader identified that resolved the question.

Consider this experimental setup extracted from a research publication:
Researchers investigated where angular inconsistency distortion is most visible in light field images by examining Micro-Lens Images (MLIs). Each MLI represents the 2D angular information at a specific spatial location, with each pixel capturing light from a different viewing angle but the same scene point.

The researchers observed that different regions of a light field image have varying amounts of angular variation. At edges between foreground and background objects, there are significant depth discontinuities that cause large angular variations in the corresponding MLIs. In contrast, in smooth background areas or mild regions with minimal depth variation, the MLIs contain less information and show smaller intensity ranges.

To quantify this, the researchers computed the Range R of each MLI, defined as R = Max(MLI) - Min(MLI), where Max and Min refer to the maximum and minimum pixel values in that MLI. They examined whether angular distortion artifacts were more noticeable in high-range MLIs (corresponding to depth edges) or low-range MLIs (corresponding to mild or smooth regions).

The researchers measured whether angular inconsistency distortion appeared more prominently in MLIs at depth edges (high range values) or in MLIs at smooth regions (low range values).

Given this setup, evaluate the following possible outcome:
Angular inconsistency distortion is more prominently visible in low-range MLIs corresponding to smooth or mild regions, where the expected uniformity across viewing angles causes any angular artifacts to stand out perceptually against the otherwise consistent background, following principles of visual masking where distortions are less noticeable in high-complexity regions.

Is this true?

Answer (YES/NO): NO